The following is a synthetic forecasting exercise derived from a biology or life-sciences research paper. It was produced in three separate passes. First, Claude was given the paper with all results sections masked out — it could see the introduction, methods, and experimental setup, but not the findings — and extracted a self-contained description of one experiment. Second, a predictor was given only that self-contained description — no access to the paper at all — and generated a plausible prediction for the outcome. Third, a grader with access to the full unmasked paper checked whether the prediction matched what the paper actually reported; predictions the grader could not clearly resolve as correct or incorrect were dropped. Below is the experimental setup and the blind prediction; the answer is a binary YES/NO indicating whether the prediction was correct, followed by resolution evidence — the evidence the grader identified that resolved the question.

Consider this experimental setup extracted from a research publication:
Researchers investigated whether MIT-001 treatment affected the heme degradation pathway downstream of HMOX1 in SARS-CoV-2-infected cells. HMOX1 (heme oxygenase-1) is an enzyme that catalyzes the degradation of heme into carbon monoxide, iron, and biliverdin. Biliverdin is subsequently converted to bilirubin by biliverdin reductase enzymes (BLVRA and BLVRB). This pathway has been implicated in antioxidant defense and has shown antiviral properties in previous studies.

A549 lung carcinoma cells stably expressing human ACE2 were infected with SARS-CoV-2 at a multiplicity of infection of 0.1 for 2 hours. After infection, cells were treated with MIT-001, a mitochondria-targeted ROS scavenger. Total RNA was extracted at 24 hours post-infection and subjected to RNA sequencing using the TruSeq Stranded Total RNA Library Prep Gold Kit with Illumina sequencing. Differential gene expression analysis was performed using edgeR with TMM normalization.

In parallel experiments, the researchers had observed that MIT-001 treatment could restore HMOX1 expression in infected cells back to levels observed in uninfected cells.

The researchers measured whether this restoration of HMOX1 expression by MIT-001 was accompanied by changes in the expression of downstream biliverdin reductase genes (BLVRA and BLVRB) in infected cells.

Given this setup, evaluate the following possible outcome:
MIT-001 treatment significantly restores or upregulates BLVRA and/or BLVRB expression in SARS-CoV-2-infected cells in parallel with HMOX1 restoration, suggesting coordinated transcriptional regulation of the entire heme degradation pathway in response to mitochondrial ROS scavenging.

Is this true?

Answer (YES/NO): YES